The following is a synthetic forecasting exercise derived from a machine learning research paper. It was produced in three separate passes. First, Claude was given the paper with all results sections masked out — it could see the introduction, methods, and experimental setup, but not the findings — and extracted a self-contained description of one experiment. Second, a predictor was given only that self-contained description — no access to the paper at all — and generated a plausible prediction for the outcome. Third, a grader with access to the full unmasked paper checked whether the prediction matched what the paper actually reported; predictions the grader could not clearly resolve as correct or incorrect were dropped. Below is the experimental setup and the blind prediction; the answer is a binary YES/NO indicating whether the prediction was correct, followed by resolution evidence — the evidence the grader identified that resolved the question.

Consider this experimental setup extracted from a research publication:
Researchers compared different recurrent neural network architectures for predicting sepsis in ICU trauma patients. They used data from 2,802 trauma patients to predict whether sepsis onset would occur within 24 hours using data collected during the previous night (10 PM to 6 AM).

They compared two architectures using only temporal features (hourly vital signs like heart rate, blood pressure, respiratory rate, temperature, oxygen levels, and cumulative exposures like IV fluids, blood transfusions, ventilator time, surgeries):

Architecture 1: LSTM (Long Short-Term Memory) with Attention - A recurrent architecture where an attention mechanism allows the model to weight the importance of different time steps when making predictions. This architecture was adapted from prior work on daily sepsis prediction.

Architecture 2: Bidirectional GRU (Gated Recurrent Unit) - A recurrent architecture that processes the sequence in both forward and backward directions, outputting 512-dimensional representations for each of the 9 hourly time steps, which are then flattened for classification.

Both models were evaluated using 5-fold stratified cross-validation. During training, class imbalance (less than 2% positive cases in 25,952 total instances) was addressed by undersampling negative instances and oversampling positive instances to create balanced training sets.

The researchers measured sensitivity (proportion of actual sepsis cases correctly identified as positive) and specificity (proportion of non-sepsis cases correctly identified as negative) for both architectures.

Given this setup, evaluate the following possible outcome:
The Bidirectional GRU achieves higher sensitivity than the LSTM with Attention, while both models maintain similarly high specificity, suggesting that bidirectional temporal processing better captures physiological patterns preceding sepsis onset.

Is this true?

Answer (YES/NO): NO